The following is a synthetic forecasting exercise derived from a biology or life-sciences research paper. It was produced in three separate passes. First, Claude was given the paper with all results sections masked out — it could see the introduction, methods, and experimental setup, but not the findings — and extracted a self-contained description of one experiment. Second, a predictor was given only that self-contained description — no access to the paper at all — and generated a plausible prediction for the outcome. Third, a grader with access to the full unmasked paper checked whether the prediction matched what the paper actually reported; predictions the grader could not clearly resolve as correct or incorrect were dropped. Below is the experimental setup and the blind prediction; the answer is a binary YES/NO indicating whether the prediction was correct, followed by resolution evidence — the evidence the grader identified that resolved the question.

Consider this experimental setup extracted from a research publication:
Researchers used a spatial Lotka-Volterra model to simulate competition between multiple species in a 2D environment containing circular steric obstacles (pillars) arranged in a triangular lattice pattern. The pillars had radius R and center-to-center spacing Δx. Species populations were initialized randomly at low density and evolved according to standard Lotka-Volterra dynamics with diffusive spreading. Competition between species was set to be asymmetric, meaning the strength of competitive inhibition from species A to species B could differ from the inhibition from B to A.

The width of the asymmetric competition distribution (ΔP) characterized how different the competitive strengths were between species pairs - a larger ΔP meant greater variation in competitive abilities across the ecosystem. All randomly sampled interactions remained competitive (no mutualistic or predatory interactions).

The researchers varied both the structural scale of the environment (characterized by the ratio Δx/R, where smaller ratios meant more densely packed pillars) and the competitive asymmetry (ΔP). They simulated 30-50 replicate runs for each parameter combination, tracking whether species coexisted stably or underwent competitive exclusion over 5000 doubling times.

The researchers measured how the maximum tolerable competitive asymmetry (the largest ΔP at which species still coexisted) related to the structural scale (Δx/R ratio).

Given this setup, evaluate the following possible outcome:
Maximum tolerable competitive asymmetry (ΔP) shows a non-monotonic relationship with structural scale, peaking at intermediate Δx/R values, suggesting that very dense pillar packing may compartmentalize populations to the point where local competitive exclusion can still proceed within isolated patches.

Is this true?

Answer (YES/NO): NO